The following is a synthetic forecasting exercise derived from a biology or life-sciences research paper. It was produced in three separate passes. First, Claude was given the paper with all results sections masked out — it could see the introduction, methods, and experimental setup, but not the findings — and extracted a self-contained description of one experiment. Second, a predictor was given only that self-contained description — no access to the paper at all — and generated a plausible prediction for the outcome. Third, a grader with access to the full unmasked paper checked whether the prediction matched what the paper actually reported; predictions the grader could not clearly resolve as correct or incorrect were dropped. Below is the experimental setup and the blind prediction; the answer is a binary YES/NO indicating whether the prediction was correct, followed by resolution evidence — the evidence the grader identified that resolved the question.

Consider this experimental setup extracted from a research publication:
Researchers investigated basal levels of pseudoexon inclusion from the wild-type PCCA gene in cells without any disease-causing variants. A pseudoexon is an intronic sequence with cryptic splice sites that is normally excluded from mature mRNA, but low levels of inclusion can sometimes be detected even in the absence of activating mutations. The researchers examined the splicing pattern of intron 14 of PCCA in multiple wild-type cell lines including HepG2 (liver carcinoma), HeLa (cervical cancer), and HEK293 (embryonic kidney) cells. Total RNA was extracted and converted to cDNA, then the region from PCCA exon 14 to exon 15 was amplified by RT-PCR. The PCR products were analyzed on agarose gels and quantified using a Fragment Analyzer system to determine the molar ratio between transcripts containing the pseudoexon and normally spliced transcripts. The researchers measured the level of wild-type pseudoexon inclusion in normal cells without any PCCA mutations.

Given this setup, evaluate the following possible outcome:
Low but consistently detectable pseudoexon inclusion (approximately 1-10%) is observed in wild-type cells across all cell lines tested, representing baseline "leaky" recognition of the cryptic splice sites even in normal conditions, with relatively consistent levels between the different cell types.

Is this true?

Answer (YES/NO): NO